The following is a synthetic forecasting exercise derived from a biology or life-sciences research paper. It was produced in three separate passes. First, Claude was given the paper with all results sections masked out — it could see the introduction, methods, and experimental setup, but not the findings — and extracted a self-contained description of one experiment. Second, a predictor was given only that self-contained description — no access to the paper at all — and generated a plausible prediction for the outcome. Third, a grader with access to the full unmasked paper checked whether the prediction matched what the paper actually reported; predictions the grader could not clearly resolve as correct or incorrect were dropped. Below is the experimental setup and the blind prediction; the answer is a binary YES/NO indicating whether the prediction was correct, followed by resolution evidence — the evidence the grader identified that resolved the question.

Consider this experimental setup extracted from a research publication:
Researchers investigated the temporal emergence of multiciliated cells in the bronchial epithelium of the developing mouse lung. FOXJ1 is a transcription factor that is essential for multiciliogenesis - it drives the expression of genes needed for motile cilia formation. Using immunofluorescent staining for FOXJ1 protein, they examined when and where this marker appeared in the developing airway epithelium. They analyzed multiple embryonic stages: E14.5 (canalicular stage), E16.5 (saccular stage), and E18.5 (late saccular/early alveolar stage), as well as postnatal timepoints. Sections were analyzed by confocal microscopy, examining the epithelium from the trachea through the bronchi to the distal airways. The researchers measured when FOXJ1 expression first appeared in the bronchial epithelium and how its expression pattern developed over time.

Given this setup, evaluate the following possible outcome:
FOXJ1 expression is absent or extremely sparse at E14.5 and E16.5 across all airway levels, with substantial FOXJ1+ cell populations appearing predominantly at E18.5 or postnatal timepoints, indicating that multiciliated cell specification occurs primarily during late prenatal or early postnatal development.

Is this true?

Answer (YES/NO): NO